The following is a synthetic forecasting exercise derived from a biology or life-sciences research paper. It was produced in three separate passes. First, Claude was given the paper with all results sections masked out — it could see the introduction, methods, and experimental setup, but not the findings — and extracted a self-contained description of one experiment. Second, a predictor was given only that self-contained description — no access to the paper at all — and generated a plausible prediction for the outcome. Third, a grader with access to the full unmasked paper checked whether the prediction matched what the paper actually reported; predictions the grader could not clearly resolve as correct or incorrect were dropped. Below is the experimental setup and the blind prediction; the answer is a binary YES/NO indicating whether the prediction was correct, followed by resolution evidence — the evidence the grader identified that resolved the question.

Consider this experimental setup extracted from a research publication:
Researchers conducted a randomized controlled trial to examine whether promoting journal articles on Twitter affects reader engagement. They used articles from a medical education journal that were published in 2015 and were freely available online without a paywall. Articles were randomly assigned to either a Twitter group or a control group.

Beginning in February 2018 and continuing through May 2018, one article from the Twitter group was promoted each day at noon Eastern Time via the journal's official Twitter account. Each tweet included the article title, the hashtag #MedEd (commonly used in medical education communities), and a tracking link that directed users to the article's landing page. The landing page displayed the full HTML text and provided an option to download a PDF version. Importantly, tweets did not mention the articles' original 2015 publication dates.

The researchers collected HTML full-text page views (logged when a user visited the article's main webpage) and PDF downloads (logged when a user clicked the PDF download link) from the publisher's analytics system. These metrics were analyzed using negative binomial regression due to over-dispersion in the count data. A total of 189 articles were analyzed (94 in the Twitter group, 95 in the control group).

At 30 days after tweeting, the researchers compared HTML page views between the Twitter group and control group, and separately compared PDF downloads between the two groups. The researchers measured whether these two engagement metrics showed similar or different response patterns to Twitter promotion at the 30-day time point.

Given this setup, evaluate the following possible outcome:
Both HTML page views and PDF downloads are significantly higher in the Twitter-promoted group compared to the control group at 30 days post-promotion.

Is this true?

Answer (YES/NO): NO